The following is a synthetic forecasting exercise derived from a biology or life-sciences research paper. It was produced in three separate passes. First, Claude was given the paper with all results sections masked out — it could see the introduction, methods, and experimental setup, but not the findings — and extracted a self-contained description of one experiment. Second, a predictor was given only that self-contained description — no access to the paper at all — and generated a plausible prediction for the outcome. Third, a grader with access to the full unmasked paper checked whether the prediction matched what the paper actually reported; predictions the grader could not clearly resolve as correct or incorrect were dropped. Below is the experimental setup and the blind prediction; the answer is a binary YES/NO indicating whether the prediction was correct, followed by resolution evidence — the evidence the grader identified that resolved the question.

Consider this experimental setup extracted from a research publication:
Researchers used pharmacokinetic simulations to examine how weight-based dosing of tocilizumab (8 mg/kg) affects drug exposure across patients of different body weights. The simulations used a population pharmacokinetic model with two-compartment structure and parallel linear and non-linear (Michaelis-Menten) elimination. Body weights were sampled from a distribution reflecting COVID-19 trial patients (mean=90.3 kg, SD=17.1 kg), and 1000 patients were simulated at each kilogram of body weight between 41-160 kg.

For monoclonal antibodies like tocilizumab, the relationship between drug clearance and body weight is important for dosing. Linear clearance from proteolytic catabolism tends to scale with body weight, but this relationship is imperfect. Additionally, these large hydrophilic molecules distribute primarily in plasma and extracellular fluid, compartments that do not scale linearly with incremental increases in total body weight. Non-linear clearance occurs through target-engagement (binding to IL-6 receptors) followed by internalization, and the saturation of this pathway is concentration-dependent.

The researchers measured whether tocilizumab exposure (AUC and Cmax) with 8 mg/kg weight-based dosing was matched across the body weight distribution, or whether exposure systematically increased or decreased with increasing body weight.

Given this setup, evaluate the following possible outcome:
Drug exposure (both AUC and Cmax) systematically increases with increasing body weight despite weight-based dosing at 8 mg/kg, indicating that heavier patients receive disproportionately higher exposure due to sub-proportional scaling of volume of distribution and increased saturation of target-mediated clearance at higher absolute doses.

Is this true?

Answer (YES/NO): YES